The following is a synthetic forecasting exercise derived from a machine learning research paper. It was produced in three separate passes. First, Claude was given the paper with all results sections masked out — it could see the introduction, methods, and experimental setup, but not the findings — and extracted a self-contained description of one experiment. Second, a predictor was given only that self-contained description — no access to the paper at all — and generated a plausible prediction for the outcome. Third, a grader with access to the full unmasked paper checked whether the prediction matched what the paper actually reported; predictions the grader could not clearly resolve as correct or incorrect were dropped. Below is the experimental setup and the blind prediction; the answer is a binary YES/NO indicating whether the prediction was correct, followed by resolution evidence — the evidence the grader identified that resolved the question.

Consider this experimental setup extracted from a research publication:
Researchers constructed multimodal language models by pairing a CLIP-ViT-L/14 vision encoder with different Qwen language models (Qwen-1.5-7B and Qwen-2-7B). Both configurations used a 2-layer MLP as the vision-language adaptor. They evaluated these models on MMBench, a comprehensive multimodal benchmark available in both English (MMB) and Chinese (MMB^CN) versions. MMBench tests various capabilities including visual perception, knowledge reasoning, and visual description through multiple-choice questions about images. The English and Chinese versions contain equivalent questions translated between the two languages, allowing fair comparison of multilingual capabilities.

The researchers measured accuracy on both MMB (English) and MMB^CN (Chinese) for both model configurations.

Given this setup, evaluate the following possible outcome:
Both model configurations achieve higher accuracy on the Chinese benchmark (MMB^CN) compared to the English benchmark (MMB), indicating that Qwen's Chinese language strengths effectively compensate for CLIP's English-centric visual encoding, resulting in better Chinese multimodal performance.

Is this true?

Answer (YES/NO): NO